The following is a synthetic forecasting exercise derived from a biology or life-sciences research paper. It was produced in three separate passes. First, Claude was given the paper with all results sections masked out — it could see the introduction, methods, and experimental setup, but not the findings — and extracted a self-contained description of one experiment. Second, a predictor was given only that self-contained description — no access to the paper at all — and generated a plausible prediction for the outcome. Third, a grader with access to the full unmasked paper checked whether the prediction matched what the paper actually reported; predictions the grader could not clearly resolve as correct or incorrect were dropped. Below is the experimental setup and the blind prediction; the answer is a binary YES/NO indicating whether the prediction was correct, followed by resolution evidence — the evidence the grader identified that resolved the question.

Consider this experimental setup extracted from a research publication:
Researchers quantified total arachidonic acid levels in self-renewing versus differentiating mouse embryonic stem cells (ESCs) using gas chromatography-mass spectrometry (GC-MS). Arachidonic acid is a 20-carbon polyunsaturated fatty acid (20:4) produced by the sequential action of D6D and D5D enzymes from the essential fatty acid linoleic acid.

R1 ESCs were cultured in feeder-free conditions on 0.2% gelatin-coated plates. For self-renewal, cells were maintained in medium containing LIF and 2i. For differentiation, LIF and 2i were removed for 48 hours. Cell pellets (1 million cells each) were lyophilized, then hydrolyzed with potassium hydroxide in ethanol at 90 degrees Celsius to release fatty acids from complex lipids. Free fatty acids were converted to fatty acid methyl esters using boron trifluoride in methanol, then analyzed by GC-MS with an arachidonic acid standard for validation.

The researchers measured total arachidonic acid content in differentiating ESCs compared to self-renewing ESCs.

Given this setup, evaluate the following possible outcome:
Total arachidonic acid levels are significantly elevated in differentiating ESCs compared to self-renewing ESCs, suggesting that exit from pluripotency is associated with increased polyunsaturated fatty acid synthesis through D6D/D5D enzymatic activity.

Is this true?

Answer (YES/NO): YES